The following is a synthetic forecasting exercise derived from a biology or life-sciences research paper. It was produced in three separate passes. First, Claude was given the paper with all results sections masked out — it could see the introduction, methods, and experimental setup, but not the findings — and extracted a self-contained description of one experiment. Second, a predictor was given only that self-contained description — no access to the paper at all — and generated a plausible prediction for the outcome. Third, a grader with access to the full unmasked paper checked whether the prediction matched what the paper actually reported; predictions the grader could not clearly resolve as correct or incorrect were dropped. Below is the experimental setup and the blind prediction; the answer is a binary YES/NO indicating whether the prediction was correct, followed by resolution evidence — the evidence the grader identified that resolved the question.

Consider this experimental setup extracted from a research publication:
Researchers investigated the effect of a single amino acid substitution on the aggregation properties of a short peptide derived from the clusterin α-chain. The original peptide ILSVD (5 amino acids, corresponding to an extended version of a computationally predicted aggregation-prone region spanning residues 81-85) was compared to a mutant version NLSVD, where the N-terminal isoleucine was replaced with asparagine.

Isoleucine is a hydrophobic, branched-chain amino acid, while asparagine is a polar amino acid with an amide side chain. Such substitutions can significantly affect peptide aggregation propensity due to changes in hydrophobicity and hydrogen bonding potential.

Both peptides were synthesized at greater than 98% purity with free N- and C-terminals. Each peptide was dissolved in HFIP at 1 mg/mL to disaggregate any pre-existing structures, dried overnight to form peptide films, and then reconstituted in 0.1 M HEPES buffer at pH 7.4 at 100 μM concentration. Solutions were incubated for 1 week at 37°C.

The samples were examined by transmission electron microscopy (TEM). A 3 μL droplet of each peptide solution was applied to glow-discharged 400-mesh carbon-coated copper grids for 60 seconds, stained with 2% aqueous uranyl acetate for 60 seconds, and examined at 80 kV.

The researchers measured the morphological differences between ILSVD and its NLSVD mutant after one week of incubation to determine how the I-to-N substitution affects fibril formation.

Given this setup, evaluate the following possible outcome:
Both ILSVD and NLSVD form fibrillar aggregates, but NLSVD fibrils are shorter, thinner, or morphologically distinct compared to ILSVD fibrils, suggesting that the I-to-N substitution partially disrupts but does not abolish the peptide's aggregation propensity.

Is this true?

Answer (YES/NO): NO